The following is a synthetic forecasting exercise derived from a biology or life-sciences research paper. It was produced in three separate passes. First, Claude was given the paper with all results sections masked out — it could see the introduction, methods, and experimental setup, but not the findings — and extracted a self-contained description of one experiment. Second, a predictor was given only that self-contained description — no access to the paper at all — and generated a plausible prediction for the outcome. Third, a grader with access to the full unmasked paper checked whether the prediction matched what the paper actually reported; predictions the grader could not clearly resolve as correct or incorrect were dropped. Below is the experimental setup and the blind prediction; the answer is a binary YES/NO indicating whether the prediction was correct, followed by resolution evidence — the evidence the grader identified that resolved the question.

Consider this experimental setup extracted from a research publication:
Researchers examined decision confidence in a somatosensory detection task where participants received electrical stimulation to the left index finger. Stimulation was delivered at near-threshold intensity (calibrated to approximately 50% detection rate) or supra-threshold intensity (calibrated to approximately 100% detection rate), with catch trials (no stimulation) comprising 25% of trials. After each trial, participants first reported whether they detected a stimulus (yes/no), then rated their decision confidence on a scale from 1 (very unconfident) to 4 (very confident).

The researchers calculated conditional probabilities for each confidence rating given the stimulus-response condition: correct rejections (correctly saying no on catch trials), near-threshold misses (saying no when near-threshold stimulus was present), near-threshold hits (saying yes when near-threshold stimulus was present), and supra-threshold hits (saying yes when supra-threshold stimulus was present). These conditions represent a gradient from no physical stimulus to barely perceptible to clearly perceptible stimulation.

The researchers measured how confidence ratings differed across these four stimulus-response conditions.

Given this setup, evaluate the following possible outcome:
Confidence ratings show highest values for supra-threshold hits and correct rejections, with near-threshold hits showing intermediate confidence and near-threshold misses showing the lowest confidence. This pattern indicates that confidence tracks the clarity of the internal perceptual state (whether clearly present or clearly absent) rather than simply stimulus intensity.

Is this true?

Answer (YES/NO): NO